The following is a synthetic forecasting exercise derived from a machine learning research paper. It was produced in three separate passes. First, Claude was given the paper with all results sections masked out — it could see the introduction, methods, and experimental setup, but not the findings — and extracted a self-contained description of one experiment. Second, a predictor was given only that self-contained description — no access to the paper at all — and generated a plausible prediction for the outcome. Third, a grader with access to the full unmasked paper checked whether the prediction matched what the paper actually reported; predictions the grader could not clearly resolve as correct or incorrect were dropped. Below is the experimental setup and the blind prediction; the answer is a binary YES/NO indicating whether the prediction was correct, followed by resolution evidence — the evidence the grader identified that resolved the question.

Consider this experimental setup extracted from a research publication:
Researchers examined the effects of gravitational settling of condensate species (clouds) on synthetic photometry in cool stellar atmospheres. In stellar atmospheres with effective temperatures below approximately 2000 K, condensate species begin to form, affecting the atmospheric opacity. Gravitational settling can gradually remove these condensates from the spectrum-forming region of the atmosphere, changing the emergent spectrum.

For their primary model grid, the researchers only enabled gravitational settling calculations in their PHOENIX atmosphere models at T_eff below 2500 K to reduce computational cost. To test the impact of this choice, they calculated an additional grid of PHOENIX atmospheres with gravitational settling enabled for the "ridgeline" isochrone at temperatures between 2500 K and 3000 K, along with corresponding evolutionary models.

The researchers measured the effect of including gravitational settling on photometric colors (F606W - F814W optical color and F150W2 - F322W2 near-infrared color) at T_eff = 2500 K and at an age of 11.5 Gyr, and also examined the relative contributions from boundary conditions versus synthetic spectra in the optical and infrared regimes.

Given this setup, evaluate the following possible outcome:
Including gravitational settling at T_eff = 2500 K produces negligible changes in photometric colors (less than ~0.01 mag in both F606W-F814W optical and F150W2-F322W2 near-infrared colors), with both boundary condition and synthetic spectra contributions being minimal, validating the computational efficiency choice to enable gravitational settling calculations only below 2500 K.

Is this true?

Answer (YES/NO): NO